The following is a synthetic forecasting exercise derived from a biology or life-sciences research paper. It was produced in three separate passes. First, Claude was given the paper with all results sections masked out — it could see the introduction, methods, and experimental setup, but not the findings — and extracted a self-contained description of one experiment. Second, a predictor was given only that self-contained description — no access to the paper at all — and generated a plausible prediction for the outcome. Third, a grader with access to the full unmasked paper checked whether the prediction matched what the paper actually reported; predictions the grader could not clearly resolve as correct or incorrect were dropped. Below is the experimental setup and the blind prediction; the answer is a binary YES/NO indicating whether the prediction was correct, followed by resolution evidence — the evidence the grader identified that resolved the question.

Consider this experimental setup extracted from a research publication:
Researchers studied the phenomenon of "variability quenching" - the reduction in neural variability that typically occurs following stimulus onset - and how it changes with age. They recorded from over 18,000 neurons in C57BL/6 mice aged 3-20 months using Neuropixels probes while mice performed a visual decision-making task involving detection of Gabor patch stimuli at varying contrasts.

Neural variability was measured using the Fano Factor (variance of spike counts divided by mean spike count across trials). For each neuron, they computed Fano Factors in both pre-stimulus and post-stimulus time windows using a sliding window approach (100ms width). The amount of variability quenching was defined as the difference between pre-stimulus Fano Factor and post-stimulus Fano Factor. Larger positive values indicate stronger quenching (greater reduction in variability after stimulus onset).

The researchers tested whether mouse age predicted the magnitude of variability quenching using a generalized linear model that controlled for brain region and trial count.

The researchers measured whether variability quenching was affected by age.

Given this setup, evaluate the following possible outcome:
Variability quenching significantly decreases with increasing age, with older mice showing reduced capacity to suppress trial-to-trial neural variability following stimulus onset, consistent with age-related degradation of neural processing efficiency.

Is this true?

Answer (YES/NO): YES